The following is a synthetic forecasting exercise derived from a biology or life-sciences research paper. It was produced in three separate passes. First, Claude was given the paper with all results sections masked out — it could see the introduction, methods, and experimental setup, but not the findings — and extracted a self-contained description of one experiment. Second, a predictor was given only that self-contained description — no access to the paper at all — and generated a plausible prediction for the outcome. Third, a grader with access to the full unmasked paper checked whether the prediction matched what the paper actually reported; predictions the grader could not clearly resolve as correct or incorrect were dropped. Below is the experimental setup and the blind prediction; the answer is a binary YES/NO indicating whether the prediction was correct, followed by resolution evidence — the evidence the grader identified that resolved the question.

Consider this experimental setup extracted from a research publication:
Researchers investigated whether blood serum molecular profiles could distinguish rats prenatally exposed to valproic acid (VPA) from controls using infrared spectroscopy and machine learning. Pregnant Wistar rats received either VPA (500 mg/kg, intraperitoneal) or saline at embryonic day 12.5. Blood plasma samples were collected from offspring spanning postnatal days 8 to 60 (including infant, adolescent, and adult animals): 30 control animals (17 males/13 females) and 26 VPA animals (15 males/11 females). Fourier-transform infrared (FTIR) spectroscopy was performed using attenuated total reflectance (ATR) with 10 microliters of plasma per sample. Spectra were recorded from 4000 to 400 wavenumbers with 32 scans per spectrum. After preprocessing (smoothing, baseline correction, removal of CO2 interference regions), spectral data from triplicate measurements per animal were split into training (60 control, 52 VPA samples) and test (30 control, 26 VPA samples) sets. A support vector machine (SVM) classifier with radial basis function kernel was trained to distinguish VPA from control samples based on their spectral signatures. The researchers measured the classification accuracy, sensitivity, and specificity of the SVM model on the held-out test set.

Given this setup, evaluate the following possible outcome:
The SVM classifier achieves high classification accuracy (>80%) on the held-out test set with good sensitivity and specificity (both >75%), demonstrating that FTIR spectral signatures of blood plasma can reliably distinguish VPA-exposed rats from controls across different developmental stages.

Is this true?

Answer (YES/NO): YES